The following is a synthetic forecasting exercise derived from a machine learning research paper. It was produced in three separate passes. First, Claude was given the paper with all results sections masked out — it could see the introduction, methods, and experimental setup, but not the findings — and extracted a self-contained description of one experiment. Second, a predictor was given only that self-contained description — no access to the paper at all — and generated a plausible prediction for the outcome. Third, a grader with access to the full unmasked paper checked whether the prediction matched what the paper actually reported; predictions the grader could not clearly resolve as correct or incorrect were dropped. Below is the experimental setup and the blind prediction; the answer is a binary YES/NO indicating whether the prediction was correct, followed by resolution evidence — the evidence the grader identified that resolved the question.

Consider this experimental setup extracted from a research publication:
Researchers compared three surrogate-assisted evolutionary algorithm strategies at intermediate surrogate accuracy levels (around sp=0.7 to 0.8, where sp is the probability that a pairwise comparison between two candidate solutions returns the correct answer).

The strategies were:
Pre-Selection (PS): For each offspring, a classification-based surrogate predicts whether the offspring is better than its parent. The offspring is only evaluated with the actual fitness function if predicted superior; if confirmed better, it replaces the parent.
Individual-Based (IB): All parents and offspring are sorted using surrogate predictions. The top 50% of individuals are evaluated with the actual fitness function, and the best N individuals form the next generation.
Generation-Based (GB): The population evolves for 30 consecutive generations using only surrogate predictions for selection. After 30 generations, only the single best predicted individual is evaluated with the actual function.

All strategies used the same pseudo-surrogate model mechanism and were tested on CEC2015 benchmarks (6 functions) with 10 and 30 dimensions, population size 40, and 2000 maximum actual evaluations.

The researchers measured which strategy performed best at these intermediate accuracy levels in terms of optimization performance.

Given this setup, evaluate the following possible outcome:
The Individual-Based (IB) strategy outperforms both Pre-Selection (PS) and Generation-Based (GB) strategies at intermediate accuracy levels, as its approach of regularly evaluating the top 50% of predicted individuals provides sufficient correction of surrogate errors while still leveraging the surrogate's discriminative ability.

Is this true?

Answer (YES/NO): NO